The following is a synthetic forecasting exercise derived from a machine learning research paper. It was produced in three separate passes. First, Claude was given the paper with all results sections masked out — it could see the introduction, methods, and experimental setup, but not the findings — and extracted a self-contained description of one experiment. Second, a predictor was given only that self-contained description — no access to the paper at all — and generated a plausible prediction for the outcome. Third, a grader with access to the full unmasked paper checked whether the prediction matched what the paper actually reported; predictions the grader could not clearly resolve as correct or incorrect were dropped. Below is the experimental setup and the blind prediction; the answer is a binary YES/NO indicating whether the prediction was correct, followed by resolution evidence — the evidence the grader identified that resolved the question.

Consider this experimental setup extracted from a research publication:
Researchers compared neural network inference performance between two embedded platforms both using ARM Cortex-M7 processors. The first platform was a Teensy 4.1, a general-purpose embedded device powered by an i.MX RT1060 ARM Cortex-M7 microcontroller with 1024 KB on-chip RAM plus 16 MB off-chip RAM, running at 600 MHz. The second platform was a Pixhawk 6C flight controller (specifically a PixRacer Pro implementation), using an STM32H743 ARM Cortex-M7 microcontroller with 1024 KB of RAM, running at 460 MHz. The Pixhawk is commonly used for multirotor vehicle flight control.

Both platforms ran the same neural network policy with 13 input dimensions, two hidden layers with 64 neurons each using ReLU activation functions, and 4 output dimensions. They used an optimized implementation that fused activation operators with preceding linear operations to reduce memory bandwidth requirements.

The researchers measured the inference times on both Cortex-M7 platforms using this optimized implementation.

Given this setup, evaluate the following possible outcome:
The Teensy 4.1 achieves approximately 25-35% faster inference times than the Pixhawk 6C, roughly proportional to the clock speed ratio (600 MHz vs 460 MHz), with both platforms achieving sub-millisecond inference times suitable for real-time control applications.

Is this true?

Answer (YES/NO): YES